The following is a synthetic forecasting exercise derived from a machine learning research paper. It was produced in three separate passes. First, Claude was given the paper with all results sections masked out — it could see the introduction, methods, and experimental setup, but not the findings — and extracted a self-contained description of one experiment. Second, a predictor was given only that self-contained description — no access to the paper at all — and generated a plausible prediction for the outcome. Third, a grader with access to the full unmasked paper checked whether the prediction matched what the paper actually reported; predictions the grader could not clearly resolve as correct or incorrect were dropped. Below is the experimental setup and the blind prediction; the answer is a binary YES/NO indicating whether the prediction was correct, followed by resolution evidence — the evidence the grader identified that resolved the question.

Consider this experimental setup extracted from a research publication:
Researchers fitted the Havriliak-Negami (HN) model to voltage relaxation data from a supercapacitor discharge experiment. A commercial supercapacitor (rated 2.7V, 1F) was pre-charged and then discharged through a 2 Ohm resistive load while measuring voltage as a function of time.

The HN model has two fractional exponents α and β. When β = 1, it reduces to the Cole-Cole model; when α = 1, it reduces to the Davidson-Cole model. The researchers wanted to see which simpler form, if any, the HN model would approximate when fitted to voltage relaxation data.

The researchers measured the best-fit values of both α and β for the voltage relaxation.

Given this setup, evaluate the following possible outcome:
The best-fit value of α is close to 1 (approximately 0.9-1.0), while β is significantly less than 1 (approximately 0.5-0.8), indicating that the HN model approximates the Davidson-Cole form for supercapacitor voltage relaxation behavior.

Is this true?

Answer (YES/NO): NO